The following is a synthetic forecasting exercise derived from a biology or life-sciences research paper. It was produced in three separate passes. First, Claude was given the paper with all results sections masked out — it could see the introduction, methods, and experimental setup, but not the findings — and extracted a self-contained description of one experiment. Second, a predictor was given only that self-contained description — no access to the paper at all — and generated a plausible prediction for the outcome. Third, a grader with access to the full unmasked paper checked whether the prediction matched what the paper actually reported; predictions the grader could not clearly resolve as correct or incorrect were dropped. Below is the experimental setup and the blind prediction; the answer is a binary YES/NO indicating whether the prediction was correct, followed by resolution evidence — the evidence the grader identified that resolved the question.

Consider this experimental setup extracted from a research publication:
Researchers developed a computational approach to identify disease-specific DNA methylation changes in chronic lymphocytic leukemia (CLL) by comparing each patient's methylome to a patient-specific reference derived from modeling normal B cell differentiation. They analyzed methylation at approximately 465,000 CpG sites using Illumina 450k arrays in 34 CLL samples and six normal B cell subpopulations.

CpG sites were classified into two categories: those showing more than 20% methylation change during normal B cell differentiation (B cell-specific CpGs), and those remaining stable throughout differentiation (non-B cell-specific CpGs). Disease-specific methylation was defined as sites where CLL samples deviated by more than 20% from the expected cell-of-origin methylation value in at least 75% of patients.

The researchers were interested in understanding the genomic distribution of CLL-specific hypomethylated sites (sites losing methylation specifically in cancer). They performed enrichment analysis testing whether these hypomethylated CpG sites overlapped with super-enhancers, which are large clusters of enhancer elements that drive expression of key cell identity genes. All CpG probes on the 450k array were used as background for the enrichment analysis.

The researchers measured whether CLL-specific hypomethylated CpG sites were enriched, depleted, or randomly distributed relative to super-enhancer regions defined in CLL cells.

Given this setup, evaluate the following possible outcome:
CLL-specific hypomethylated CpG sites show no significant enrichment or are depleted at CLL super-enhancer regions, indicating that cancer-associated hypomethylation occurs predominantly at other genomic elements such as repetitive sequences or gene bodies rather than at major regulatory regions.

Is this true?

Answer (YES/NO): NO